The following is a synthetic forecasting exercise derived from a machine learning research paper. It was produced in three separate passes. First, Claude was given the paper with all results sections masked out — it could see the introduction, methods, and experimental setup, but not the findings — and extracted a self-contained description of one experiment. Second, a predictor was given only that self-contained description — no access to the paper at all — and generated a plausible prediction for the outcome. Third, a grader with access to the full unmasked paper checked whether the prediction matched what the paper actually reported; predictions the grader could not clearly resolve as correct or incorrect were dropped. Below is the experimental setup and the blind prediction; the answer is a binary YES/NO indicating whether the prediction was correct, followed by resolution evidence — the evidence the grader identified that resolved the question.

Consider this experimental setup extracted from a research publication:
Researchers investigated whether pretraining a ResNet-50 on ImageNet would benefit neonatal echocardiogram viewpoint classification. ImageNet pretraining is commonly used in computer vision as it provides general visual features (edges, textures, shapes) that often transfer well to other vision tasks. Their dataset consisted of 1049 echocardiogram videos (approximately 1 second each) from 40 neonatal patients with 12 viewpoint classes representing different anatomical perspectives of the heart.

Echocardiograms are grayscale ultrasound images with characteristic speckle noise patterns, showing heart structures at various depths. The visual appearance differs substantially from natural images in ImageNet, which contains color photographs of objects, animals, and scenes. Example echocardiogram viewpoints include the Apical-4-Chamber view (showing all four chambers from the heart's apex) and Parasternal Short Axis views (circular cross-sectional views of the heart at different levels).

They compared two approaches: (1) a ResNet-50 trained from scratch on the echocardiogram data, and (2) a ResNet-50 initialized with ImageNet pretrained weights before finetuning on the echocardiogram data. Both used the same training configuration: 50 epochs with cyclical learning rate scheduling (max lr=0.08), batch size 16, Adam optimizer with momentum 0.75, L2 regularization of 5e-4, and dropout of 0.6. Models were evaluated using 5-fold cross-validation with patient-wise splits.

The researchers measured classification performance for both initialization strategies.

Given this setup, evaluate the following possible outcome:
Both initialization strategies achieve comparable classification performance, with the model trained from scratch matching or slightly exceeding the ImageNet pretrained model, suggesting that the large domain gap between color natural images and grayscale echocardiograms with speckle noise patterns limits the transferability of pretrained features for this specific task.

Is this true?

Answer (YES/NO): YES